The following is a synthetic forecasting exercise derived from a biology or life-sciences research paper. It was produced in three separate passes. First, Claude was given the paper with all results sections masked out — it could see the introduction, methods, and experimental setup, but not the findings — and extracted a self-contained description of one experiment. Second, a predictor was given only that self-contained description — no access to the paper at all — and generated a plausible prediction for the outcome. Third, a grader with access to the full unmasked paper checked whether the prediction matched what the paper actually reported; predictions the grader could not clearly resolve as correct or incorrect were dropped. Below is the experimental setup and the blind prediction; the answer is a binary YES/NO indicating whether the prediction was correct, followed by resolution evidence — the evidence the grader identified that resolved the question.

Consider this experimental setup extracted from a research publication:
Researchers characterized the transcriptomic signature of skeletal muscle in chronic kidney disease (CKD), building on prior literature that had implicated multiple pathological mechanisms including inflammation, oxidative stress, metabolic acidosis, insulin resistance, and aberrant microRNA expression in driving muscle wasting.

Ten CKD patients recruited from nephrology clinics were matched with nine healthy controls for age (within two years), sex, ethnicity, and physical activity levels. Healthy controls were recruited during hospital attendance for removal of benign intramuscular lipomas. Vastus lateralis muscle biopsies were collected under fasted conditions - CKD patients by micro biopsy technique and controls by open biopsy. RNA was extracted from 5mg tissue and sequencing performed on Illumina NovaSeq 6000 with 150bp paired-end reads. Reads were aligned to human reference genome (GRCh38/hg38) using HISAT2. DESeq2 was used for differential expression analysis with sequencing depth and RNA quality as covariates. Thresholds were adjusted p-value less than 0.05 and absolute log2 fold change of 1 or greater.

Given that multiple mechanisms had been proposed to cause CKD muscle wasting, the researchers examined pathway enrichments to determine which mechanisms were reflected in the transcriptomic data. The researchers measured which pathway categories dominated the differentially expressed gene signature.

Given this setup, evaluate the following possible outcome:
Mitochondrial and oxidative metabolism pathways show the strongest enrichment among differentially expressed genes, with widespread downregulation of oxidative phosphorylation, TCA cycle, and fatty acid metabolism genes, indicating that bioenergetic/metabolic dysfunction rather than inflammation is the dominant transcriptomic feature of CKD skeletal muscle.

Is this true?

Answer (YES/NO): NO